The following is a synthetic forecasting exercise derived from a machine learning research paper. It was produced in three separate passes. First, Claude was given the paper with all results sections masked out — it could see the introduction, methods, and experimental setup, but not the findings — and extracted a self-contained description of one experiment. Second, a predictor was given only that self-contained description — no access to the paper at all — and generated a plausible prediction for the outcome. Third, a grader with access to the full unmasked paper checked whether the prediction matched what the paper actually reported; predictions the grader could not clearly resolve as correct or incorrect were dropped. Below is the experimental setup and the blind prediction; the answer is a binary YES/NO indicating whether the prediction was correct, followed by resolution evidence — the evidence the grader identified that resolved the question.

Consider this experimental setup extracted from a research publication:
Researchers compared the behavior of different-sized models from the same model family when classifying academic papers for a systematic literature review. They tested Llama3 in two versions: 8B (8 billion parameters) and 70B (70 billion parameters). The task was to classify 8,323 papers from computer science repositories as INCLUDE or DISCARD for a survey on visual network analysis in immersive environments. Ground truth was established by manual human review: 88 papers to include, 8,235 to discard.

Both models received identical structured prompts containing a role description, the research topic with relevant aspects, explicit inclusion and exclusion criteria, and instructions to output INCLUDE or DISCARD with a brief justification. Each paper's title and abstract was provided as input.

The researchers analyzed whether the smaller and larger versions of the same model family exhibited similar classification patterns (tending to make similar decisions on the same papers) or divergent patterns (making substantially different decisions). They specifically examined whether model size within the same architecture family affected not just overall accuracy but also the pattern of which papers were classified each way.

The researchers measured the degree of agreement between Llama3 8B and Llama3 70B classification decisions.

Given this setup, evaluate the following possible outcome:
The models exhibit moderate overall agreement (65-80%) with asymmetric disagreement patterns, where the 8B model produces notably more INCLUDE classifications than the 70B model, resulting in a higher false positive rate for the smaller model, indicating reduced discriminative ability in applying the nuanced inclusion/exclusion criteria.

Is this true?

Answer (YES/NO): NO